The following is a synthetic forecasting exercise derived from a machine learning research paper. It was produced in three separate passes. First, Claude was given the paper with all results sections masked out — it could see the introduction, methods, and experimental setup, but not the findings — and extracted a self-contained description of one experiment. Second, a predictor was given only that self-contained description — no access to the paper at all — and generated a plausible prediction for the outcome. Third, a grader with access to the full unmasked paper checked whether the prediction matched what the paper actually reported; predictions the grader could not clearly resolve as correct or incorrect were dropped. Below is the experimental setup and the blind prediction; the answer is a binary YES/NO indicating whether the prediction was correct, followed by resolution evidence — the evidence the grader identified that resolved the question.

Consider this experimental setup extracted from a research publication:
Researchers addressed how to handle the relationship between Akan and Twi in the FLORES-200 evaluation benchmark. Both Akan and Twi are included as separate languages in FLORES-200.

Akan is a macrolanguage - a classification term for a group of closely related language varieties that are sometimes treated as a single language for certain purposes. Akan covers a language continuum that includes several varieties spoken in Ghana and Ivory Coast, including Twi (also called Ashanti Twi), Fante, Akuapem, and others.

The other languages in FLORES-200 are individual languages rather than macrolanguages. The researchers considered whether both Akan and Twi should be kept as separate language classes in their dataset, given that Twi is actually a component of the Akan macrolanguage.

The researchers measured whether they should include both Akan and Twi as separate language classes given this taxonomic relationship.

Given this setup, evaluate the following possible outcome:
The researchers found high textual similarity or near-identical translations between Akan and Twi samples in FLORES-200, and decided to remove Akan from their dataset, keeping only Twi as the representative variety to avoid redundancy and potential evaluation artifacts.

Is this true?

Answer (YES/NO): NO